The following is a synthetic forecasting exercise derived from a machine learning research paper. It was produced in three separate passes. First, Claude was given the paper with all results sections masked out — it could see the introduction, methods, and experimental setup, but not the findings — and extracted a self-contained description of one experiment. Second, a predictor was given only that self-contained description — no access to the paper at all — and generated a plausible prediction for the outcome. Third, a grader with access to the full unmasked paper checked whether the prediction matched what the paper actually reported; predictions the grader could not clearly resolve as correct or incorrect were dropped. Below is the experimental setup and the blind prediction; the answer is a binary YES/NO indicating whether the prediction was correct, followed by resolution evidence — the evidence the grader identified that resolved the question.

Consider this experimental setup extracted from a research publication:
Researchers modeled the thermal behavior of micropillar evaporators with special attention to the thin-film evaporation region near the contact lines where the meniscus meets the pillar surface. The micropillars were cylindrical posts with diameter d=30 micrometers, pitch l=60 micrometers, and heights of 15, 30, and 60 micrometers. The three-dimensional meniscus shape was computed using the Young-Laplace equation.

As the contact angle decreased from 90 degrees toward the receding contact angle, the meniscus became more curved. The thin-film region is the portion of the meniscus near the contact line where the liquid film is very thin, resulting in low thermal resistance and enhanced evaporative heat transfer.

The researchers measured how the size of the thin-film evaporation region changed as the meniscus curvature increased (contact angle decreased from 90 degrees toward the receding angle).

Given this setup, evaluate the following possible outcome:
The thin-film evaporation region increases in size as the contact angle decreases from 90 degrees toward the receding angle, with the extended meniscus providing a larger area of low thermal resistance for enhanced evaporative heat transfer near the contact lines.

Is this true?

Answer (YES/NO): YES